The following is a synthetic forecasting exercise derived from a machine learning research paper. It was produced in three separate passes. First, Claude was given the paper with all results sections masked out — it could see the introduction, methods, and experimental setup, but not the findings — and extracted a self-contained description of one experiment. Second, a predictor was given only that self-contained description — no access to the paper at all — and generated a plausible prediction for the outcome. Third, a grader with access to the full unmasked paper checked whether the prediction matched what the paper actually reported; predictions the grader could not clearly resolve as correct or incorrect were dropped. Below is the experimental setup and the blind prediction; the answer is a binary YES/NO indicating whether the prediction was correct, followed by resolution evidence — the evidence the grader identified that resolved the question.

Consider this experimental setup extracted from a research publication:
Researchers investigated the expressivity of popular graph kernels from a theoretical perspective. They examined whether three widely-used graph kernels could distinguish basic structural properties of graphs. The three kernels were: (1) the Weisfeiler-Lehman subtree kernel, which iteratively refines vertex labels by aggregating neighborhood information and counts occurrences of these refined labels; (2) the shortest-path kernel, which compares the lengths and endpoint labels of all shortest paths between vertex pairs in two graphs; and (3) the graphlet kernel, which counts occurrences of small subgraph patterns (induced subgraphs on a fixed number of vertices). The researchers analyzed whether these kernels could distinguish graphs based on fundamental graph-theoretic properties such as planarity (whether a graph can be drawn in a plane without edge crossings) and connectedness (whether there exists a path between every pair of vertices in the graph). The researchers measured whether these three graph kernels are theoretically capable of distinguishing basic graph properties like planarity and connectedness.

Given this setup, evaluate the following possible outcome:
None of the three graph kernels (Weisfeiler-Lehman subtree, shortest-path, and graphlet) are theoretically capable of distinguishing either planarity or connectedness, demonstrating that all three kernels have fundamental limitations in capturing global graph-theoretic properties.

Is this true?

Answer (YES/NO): YES